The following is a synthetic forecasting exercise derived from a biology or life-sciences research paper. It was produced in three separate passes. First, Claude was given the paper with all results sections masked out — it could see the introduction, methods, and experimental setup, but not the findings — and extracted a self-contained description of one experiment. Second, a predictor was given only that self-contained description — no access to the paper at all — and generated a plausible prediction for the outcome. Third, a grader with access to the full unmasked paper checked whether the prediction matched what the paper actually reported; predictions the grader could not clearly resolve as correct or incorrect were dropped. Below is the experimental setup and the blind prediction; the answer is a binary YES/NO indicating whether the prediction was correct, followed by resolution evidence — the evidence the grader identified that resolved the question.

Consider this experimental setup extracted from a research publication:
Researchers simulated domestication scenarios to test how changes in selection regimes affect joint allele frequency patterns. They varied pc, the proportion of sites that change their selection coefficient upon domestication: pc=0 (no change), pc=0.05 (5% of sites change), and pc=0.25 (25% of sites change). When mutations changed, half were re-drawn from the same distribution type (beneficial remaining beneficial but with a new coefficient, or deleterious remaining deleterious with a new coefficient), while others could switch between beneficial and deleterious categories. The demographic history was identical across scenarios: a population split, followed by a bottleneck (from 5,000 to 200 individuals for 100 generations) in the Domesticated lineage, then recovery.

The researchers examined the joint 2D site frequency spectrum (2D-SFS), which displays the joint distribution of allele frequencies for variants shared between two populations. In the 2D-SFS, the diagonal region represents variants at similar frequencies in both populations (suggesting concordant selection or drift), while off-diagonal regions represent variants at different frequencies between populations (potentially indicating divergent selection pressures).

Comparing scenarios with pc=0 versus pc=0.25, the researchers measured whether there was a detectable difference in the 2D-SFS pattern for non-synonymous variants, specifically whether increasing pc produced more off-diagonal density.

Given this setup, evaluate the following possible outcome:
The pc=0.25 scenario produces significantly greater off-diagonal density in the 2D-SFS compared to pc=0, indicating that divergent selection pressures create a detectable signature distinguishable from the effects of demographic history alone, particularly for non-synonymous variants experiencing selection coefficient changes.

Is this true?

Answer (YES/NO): YES